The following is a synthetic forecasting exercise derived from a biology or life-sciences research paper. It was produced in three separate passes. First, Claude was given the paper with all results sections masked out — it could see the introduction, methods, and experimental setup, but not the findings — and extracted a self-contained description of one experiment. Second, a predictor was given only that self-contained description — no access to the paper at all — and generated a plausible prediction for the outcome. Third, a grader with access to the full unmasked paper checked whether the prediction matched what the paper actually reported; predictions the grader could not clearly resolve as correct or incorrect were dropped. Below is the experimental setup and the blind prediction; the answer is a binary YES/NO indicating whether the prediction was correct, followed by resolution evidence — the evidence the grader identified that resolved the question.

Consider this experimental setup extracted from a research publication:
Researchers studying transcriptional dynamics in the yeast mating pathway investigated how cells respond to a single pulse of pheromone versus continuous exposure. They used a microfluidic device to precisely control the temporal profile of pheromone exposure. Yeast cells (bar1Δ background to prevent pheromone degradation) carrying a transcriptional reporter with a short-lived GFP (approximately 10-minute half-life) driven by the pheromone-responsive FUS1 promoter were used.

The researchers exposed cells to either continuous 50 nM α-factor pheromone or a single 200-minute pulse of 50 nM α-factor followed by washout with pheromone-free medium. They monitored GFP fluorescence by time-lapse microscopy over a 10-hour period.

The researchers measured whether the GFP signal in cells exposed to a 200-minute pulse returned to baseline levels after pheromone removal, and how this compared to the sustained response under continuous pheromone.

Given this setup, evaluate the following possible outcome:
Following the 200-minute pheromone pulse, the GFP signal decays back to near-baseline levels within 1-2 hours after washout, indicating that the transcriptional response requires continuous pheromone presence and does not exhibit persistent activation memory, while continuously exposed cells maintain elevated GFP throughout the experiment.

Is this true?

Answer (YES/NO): NO